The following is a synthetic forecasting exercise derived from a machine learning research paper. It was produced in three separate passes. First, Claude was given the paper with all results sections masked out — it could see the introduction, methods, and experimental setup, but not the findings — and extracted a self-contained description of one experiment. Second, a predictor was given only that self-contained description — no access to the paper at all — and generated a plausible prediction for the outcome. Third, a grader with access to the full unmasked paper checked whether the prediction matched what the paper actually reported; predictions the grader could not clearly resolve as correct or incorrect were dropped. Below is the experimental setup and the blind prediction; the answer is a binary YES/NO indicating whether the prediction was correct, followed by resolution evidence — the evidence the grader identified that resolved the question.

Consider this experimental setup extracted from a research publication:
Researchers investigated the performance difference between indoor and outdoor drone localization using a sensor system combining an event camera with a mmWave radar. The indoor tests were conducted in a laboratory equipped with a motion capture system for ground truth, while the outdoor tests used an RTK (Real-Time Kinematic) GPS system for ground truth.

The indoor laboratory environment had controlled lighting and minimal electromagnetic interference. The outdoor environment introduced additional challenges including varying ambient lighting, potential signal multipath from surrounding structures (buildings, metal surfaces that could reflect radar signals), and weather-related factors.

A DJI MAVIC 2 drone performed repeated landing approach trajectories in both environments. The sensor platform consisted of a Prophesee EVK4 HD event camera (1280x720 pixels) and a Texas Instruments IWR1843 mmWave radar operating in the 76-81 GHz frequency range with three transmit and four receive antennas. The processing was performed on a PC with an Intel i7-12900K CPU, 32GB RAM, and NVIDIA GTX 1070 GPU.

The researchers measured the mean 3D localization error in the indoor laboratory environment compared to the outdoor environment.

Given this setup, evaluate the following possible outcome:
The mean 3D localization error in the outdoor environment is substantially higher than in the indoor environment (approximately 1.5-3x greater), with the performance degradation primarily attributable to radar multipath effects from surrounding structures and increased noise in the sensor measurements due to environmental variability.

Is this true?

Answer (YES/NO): NO